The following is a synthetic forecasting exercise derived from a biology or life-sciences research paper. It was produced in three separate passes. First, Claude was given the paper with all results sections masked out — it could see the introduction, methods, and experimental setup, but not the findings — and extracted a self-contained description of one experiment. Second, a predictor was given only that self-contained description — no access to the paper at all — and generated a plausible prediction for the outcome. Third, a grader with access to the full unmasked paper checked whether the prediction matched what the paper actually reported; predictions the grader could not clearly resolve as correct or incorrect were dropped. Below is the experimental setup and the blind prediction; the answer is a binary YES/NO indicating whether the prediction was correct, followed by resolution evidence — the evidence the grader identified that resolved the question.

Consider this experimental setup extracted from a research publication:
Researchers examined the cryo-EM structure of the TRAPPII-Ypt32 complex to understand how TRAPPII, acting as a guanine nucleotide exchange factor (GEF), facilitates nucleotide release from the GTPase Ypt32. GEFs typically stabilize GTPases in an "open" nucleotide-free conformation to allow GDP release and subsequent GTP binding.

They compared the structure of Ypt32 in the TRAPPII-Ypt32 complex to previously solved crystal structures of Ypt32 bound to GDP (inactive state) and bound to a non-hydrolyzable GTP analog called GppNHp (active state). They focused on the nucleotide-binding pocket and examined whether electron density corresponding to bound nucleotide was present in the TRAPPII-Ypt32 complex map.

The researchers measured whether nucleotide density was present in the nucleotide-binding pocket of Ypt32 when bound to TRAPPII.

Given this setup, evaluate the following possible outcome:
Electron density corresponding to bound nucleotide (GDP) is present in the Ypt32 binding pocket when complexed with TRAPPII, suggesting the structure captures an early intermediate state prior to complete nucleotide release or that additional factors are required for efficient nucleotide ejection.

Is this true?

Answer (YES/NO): NO